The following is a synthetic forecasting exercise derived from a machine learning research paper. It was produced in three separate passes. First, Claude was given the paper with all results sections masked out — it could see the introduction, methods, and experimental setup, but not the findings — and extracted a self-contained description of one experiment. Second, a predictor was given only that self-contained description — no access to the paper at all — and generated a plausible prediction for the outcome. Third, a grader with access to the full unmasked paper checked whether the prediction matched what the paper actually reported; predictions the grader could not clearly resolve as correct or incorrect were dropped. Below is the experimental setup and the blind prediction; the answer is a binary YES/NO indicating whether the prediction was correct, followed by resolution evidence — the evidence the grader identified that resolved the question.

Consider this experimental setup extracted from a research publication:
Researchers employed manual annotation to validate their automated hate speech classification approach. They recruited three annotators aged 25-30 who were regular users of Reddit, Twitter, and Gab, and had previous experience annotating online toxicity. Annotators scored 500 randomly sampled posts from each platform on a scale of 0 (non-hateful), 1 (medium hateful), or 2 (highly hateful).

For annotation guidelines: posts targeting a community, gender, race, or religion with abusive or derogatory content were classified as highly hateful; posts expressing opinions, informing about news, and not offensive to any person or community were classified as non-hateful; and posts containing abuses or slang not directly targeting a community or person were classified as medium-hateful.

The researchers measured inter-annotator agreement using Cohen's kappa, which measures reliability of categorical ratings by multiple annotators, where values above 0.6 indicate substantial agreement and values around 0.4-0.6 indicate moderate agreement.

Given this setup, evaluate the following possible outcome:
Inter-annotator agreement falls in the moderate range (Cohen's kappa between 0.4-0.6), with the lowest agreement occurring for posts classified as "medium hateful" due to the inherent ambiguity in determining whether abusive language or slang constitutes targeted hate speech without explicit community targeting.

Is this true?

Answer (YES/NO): NO